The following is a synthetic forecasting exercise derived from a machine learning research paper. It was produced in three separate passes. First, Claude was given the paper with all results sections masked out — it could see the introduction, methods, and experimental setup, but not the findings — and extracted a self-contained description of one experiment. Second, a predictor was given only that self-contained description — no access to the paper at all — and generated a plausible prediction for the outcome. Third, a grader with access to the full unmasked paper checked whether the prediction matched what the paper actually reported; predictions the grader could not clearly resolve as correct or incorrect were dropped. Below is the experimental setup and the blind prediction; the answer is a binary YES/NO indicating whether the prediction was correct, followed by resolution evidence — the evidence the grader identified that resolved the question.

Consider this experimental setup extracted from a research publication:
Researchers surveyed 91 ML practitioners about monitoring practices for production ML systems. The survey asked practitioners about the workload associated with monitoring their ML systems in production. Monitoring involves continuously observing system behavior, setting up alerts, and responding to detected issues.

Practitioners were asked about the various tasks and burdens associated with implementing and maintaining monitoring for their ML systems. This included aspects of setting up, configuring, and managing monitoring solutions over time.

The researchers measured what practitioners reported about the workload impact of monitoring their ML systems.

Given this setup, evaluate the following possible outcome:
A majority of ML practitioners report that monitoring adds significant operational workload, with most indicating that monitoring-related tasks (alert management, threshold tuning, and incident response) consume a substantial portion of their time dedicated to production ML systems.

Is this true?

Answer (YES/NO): NO